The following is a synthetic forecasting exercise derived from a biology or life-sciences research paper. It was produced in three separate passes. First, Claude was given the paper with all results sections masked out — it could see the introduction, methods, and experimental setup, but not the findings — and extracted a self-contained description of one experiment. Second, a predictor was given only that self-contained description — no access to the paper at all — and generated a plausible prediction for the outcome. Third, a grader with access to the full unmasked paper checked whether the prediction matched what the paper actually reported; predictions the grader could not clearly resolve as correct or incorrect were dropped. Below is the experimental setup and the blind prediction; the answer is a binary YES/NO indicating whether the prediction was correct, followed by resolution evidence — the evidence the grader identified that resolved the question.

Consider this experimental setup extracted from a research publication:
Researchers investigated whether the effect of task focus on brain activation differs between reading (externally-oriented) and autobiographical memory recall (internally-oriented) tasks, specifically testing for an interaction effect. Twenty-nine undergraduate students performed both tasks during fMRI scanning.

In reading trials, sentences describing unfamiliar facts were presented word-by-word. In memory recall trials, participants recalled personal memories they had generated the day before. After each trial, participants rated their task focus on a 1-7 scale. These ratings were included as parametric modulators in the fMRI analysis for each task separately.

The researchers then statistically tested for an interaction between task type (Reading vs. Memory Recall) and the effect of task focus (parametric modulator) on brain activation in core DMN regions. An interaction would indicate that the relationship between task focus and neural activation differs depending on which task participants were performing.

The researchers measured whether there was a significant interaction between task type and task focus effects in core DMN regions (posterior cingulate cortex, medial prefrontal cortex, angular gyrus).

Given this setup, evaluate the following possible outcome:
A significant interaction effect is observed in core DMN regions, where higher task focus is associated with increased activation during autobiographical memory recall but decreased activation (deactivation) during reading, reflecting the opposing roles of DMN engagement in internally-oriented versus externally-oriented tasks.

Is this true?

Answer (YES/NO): YES